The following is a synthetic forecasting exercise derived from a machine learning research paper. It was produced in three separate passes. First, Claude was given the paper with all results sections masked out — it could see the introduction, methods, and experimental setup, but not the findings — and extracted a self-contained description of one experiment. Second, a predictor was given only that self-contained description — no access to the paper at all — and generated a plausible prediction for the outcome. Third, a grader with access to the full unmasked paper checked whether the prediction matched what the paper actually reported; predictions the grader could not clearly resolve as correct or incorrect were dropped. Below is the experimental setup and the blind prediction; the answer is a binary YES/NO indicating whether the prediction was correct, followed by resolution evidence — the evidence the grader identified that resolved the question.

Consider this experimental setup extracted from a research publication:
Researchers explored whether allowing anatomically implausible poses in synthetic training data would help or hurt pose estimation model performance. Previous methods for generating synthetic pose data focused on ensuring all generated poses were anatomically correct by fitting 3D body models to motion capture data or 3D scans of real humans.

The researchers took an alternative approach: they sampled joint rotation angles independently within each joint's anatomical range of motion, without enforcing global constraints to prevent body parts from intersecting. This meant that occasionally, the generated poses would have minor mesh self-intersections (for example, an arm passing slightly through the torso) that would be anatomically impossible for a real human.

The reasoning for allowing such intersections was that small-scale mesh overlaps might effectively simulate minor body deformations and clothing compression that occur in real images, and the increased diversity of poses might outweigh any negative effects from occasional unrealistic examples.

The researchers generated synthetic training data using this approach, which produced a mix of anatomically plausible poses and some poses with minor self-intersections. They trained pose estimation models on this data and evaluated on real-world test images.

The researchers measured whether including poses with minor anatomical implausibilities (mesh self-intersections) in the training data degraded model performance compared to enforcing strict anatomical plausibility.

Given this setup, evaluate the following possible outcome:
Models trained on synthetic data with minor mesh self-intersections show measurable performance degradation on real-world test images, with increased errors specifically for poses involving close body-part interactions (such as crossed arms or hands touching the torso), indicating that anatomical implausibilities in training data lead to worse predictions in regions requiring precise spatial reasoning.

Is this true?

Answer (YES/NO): NO